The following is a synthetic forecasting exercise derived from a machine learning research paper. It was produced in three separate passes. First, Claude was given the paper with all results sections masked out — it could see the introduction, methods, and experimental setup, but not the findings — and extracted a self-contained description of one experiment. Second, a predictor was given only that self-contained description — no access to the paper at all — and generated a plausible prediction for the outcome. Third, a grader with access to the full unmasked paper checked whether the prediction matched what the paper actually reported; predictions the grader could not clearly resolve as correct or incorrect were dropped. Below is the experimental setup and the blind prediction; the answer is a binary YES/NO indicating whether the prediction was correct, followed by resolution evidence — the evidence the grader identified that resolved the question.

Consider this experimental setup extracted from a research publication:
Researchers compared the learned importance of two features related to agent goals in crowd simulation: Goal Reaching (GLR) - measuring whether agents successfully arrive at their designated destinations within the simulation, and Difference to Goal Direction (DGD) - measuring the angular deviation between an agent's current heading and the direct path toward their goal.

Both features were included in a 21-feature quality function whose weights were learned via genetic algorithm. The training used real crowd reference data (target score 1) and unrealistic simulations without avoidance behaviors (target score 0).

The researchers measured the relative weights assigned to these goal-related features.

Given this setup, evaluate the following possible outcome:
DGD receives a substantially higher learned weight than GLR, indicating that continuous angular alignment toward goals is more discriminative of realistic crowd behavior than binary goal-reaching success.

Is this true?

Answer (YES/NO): NO